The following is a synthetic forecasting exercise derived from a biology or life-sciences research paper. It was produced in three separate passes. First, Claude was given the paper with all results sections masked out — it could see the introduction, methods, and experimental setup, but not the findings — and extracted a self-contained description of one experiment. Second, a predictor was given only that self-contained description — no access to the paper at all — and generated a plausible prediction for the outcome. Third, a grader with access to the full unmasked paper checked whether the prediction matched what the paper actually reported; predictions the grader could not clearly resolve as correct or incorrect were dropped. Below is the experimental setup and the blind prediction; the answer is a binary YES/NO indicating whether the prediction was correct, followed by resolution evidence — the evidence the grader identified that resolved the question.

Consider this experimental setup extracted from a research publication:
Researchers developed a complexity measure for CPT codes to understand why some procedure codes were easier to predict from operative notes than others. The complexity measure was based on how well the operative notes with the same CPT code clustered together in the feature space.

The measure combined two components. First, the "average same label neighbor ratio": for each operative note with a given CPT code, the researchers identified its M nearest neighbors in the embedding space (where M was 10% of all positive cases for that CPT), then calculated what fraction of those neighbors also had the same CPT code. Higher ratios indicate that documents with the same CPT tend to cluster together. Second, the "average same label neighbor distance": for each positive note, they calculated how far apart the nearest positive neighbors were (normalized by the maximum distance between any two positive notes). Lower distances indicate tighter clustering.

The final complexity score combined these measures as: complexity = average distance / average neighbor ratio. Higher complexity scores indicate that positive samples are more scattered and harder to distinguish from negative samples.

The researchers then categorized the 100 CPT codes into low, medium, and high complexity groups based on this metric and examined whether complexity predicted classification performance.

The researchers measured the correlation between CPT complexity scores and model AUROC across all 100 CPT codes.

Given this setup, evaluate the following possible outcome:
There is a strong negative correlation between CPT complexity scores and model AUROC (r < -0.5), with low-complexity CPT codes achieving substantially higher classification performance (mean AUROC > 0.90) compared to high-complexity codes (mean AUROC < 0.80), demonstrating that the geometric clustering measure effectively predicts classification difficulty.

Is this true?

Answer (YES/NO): NO